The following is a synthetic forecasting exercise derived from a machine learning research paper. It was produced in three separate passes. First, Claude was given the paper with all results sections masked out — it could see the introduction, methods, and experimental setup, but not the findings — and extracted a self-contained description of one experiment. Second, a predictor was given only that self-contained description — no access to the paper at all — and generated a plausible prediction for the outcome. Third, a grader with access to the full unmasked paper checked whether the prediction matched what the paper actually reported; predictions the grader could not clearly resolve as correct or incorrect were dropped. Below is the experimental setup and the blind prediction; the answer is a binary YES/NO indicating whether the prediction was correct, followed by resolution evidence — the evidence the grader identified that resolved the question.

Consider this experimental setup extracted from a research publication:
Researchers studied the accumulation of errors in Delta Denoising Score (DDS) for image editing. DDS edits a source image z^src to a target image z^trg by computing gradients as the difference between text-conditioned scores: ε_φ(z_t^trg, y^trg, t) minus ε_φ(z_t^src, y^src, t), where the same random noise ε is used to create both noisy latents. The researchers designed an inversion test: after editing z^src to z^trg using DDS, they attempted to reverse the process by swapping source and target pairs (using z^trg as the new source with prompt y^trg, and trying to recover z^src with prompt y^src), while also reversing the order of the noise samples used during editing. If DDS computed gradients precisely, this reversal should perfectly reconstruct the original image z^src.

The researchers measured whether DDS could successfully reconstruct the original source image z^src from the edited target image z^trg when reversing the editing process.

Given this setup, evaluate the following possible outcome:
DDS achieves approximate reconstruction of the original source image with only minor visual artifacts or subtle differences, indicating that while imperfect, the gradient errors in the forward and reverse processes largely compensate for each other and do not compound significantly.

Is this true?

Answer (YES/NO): NO